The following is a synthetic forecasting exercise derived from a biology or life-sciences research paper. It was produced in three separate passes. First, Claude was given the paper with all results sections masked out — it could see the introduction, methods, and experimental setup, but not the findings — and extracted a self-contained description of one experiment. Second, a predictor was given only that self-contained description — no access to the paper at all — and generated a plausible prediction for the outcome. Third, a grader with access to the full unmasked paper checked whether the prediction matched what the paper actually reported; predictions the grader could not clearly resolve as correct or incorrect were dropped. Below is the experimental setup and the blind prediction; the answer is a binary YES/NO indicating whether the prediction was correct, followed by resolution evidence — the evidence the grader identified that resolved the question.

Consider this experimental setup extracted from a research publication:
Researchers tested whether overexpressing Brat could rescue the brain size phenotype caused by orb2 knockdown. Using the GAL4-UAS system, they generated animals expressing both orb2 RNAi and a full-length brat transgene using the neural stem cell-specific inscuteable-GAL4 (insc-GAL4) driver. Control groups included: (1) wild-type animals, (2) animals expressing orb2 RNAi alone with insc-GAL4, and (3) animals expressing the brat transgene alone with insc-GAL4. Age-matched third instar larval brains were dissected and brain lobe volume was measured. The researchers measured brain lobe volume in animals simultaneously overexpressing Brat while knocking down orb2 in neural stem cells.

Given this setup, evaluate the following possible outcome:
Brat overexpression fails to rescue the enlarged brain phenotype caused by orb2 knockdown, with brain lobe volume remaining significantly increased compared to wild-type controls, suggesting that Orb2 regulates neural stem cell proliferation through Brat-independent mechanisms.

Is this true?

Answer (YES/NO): NO